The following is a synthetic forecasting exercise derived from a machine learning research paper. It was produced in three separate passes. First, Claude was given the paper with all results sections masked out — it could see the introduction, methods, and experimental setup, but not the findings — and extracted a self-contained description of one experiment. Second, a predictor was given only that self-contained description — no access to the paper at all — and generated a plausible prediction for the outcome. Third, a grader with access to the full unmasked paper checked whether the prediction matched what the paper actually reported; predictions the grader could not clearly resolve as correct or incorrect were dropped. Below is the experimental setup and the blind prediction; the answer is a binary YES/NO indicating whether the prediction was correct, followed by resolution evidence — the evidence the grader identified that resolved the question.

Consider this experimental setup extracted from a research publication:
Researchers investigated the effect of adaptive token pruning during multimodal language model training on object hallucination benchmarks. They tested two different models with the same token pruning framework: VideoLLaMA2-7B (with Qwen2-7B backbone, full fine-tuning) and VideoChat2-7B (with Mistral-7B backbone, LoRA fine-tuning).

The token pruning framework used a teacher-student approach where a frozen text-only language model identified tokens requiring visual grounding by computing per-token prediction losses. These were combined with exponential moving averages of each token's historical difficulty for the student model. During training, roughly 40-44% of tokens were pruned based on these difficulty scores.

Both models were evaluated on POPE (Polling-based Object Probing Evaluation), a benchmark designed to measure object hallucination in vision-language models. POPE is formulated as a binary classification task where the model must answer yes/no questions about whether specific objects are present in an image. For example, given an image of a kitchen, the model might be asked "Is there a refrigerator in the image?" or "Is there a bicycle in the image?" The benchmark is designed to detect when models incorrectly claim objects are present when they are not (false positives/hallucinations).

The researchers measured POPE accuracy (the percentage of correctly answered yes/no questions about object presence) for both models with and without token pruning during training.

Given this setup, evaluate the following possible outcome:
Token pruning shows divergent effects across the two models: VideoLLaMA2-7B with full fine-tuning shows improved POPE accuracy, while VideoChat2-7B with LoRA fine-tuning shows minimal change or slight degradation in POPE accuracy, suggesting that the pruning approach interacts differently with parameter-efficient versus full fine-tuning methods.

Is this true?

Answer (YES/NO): YES